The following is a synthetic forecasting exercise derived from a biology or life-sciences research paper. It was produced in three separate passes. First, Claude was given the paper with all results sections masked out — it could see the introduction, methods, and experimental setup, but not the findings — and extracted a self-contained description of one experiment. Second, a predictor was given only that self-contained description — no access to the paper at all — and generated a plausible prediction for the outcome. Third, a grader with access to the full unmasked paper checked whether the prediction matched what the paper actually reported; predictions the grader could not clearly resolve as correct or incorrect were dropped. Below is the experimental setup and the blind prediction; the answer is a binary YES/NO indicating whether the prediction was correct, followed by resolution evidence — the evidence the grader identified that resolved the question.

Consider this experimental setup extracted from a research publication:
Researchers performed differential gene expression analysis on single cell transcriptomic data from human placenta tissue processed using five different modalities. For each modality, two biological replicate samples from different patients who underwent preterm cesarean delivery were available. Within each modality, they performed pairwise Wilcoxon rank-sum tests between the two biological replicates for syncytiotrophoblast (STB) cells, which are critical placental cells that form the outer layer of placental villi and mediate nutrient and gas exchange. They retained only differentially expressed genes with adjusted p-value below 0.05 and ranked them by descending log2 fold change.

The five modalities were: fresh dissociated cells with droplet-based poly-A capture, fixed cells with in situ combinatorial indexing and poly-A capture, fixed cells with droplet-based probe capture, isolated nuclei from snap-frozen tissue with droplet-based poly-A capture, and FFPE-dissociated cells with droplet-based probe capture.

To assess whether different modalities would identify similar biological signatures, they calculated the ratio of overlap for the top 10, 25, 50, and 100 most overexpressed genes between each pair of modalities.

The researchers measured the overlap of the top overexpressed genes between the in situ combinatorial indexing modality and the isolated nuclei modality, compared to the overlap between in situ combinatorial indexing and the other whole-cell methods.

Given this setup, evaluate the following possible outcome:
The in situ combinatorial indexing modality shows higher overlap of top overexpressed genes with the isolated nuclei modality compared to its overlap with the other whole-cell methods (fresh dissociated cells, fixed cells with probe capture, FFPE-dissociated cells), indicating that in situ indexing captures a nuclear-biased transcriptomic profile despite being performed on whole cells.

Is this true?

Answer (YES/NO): NO